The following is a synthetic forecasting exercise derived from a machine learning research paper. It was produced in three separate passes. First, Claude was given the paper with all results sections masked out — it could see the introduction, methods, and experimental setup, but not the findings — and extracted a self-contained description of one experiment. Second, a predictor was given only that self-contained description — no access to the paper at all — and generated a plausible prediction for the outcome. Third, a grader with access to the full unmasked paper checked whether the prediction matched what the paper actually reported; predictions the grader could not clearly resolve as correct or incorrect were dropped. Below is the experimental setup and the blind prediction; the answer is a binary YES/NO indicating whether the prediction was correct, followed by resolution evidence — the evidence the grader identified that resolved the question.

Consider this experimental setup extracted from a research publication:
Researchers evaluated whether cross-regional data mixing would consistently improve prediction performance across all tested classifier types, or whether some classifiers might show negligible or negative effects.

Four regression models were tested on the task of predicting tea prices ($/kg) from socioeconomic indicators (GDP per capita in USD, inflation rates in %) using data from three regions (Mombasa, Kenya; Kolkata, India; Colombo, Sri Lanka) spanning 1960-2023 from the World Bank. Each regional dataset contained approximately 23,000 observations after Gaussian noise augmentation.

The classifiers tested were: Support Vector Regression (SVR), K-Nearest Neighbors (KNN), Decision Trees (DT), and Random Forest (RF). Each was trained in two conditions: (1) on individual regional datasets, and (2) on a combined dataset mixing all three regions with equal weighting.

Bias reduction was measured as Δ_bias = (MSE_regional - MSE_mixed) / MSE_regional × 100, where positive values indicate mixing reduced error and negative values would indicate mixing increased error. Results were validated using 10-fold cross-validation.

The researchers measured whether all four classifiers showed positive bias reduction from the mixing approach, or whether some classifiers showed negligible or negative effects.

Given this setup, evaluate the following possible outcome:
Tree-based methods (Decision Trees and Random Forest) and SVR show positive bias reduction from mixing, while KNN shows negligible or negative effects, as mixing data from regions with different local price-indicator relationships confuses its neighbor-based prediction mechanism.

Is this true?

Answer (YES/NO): NO